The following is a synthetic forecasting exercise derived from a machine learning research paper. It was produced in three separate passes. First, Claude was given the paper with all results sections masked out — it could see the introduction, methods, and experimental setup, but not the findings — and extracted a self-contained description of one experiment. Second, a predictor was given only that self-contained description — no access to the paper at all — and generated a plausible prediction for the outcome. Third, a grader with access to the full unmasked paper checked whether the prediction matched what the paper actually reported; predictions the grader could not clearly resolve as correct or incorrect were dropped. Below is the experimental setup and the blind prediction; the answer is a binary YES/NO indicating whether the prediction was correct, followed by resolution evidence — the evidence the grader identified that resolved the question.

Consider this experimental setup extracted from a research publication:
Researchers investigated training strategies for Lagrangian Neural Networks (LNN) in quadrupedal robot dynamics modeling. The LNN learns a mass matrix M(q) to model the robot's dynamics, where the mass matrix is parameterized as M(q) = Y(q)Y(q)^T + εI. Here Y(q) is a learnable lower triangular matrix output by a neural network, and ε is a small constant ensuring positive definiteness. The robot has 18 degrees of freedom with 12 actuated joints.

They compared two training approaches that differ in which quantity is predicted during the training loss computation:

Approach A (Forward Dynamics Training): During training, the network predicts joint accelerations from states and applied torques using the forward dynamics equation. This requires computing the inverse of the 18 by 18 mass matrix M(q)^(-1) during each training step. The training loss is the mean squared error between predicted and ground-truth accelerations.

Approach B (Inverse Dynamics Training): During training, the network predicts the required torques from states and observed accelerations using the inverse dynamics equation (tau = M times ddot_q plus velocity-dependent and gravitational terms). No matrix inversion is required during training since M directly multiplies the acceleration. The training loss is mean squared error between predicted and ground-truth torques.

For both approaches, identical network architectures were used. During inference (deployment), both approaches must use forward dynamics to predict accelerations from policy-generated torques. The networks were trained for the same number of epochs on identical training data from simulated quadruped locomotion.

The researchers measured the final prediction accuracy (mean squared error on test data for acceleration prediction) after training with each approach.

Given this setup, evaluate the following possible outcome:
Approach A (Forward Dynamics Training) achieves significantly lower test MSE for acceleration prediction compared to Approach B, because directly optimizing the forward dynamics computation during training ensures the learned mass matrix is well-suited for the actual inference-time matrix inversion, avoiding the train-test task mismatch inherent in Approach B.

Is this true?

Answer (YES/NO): NO